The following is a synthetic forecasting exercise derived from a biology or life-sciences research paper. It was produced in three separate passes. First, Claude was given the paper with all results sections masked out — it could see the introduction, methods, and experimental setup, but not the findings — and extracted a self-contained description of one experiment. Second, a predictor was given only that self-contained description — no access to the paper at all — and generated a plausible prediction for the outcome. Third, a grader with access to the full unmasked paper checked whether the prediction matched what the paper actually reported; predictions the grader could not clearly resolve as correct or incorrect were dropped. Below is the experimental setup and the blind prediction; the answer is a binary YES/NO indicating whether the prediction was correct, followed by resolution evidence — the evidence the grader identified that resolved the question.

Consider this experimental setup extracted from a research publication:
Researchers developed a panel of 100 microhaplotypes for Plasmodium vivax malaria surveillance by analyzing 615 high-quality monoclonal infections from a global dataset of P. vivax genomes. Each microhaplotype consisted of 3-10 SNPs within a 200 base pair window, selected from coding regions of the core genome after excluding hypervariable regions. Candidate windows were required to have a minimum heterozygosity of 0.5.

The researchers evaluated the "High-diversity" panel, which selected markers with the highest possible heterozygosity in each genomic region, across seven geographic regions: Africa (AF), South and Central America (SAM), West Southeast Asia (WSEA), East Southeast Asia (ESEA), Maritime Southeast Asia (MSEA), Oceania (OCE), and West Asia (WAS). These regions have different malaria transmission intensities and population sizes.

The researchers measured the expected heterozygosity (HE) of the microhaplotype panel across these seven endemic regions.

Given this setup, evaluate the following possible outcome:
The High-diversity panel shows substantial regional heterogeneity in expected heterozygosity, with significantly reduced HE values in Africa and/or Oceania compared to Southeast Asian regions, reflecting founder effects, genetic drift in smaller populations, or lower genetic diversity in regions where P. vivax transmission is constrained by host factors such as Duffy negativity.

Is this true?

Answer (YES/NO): NO